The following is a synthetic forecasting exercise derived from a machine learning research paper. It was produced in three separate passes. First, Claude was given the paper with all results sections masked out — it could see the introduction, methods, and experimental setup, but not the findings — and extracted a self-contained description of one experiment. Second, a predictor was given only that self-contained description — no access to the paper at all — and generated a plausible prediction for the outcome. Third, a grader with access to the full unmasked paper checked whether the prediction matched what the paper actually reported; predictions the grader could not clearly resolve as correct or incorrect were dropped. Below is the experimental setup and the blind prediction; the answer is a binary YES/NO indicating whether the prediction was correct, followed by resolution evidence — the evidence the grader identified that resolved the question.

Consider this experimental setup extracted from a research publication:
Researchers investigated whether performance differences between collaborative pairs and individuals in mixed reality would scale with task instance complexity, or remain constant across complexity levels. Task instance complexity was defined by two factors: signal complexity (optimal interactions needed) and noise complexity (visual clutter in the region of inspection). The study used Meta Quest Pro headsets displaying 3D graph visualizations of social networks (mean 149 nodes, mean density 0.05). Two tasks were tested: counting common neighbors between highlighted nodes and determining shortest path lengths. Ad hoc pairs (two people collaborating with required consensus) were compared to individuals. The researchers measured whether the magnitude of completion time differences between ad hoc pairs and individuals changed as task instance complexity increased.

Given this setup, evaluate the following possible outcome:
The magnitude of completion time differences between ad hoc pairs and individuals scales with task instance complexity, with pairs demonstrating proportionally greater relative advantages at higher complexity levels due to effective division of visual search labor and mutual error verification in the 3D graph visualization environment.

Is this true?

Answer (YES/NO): NO